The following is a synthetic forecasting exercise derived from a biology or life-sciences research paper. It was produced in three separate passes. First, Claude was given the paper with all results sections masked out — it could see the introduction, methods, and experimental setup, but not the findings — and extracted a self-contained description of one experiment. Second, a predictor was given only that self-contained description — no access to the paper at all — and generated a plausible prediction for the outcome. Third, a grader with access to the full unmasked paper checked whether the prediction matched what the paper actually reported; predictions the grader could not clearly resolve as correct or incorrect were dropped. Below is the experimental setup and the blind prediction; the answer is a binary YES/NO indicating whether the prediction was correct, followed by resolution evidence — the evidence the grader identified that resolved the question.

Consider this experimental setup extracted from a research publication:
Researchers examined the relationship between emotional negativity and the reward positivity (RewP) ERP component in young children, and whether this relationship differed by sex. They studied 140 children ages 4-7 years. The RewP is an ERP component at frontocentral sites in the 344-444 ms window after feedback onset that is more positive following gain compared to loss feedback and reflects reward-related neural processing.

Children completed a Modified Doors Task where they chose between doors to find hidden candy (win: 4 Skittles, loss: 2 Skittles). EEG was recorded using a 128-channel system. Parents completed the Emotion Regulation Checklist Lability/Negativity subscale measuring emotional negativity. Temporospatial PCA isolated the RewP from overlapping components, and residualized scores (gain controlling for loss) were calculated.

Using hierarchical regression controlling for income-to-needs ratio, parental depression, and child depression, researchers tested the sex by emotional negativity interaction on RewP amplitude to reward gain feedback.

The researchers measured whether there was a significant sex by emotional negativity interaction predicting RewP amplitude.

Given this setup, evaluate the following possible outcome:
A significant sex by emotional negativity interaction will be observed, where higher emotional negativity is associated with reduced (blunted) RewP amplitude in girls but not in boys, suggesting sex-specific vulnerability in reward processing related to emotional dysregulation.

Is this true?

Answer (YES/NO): NO